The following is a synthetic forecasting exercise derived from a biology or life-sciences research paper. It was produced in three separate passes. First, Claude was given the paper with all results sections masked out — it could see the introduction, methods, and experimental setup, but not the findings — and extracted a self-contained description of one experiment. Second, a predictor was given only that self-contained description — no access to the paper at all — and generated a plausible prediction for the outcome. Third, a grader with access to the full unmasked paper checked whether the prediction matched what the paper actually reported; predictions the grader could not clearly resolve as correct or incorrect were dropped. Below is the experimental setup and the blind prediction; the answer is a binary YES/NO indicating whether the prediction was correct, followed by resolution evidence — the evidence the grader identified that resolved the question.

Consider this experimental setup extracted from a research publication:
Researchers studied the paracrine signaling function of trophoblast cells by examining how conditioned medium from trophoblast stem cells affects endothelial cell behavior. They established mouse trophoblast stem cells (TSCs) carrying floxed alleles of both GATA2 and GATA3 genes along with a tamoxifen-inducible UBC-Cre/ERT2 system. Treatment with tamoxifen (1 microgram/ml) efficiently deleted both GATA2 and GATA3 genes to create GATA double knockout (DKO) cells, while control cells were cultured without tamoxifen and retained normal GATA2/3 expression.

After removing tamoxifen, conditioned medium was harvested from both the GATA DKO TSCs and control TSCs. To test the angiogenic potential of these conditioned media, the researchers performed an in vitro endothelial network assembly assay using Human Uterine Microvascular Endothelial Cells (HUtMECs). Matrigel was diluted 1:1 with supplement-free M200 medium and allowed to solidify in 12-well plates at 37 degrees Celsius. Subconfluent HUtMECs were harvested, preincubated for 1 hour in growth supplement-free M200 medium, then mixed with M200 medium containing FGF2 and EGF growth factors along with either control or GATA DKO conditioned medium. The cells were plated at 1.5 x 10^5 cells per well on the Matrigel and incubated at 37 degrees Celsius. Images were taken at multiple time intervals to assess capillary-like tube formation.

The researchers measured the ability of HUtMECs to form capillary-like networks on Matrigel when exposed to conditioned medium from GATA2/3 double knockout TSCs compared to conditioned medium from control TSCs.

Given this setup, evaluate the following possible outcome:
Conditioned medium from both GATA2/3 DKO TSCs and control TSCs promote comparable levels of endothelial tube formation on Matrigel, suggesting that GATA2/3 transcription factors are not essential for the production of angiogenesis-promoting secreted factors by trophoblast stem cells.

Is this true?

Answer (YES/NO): NO